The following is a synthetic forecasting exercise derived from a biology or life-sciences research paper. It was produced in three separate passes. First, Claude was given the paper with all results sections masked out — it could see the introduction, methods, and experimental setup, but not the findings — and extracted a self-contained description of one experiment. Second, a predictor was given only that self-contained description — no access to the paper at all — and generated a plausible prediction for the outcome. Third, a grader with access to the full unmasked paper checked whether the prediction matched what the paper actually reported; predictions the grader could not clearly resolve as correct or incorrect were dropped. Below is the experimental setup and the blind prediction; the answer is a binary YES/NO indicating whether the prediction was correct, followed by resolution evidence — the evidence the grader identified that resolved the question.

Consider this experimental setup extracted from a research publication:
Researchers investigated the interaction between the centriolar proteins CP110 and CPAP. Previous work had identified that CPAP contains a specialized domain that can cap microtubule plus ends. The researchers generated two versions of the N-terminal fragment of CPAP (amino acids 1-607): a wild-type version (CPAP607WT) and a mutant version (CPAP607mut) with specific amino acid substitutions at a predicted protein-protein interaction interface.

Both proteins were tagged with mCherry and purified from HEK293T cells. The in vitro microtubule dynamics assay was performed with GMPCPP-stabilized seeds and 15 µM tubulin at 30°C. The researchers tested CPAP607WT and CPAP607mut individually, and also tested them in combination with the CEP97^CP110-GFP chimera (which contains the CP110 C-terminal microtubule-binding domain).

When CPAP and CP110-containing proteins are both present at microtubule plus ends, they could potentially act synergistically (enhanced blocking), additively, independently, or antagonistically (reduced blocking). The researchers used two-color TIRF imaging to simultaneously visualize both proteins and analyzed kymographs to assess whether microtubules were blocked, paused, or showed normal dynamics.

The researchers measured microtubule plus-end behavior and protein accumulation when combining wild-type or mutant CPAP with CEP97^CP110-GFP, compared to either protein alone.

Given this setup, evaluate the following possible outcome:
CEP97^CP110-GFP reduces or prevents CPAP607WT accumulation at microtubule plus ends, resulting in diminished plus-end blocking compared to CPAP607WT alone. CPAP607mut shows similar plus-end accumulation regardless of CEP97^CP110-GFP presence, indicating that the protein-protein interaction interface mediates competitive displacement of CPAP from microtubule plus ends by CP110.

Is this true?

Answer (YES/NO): NO